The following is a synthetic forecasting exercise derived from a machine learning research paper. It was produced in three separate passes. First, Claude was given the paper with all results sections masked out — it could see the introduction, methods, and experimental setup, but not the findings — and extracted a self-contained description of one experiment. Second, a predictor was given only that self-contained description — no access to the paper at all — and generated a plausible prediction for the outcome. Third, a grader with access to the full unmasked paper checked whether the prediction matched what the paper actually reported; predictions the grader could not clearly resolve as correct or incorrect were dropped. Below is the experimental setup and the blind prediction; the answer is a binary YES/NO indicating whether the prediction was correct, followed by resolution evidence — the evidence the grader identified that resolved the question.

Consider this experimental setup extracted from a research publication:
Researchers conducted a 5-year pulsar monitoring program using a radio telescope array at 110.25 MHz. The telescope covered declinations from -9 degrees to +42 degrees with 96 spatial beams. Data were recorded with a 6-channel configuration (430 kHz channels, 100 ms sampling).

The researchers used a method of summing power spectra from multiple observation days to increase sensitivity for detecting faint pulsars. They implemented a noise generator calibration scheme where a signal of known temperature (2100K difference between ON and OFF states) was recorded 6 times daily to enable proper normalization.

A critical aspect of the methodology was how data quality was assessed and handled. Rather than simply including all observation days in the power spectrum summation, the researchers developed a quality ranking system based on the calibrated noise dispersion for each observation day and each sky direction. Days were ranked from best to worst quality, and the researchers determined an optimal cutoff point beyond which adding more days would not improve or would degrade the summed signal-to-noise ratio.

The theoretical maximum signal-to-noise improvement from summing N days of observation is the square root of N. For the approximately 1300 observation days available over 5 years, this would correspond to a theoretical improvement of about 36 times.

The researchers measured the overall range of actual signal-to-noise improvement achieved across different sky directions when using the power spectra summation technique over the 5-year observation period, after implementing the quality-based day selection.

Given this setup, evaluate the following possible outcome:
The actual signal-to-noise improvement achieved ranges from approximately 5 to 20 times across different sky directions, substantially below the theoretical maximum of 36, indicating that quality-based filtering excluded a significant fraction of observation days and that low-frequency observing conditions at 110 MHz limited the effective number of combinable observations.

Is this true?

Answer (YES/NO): NO